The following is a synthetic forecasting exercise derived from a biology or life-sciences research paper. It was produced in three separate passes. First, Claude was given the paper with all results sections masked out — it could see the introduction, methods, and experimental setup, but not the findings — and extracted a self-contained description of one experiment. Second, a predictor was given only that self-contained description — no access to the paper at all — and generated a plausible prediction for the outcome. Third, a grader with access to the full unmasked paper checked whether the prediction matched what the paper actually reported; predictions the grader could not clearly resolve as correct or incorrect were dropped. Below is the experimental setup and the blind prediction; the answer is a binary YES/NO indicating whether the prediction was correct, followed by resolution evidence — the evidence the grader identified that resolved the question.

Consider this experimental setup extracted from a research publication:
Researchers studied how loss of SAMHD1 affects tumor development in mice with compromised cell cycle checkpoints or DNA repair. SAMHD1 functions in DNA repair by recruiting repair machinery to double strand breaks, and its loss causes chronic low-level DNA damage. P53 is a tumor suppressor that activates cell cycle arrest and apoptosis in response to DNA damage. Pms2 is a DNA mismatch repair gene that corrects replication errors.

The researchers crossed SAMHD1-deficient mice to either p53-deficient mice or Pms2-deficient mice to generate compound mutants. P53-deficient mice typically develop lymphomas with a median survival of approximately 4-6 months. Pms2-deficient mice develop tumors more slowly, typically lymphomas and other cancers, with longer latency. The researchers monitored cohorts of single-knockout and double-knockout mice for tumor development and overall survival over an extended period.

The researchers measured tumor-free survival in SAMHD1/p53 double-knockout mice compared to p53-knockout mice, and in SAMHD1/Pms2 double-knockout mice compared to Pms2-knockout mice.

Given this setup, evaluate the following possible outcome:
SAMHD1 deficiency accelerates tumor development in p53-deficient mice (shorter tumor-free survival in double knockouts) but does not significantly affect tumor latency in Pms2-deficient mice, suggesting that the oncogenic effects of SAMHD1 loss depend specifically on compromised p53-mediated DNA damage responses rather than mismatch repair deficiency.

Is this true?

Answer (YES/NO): YES